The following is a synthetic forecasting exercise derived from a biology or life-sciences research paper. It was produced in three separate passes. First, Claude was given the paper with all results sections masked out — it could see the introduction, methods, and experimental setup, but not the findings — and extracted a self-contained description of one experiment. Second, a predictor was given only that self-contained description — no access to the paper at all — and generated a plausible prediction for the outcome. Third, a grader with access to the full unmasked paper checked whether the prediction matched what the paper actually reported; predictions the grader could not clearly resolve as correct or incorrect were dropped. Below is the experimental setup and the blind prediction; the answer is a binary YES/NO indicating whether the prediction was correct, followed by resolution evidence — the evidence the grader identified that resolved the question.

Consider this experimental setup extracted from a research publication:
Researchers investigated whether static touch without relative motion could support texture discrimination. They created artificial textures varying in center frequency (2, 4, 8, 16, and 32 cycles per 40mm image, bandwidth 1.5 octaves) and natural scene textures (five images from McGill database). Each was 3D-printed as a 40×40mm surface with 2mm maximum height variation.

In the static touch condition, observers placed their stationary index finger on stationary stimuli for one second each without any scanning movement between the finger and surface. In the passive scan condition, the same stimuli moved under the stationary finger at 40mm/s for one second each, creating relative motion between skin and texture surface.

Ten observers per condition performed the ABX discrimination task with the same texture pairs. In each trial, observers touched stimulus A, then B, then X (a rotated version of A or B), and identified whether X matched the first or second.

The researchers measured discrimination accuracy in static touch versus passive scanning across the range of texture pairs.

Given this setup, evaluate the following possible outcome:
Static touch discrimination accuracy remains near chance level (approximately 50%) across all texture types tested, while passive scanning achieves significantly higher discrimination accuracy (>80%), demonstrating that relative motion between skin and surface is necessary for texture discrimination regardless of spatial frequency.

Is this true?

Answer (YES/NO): NO